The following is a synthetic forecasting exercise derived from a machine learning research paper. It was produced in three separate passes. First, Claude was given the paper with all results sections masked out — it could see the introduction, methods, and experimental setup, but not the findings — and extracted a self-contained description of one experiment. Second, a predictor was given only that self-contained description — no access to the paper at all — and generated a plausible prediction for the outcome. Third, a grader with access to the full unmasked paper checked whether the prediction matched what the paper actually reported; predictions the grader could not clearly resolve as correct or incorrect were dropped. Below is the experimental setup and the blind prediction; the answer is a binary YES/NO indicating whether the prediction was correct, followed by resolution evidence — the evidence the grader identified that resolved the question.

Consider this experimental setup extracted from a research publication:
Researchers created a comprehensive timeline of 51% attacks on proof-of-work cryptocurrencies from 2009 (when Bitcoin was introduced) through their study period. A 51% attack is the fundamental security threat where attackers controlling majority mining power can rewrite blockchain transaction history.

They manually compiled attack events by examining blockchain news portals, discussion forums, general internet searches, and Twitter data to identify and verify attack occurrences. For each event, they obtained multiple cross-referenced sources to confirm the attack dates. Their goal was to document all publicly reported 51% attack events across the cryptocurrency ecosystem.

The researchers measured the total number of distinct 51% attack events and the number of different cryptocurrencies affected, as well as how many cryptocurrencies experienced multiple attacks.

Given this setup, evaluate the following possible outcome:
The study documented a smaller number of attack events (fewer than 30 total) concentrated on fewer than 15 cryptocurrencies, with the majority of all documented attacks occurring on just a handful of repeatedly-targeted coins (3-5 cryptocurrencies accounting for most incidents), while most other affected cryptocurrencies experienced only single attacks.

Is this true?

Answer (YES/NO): NO